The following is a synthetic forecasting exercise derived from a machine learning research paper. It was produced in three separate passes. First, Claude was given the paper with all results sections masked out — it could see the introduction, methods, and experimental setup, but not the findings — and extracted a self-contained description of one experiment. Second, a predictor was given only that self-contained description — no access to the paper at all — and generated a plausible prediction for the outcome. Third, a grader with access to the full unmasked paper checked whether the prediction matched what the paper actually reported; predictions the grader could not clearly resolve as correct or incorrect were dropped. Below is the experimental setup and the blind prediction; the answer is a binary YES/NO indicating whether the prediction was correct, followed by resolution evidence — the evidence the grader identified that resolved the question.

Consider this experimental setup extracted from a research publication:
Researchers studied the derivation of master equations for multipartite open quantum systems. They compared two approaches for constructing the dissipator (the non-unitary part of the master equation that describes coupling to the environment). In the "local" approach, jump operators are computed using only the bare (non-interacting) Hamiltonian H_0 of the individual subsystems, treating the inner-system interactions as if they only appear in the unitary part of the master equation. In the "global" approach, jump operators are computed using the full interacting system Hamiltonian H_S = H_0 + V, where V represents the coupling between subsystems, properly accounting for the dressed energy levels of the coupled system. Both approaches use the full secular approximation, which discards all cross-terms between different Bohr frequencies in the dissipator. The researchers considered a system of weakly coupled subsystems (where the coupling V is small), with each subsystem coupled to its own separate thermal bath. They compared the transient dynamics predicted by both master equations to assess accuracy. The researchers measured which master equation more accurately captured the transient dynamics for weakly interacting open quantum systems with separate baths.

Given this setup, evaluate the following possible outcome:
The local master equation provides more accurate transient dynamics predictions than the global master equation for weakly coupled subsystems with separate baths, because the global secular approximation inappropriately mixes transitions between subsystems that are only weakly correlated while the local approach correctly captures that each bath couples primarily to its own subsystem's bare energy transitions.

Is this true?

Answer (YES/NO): NO